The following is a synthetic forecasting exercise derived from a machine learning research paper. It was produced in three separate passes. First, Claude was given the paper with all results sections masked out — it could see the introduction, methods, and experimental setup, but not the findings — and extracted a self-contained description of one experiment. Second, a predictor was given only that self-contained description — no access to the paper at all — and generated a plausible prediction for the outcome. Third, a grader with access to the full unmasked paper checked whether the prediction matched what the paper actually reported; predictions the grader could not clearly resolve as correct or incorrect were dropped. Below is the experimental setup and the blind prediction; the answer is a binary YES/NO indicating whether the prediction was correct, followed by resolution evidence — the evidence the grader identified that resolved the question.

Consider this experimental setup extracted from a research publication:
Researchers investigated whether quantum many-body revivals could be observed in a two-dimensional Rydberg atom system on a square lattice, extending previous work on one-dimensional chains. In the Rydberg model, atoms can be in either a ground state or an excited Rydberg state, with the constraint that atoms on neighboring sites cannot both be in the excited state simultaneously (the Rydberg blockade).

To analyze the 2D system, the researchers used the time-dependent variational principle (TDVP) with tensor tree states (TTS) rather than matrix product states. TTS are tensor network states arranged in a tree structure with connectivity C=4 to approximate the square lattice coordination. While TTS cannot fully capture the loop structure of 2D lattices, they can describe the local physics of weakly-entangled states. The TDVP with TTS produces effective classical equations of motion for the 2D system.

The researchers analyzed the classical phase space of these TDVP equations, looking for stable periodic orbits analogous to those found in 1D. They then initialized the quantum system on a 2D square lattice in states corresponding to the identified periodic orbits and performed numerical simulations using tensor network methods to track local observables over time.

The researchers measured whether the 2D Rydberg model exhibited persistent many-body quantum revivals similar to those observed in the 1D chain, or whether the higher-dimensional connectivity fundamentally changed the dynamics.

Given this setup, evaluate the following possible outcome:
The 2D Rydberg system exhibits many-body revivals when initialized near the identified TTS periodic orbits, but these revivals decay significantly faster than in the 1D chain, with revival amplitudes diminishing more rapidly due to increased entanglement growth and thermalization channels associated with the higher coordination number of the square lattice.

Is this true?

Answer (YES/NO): NO